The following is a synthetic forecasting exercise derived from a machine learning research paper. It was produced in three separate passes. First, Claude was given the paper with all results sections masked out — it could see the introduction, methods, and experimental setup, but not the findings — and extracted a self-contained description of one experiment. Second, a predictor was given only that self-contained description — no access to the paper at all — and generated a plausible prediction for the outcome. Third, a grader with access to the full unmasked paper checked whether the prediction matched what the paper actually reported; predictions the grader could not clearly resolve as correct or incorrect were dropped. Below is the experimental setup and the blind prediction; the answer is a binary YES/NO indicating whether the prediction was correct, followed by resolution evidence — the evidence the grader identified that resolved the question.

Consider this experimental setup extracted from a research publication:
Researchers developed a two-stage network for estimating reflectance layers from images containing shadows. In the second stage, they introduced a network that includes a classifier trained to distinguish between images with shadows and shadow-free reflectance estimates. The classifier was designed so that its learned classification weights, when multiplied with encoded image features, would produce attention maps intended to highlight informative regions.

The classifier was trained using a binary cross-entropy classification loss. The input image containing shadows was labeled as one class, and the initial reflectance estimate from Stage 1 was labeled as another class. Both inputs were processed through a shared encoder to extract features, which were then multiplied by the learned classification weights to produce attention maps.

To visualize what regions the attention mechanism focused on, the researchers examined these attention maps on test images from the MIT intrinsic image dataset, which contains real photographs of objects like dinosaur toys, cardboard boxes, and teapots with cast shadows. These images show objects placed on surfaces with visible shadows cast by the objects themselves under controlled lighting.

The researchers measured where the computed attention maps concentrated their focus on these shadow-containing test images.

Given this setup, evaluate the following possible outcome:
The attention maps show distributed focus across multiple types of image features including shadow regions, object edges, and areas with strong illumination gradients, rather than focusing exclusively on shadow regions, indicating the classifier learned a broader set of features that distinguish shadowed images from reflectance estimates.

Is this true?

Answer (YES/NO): NO